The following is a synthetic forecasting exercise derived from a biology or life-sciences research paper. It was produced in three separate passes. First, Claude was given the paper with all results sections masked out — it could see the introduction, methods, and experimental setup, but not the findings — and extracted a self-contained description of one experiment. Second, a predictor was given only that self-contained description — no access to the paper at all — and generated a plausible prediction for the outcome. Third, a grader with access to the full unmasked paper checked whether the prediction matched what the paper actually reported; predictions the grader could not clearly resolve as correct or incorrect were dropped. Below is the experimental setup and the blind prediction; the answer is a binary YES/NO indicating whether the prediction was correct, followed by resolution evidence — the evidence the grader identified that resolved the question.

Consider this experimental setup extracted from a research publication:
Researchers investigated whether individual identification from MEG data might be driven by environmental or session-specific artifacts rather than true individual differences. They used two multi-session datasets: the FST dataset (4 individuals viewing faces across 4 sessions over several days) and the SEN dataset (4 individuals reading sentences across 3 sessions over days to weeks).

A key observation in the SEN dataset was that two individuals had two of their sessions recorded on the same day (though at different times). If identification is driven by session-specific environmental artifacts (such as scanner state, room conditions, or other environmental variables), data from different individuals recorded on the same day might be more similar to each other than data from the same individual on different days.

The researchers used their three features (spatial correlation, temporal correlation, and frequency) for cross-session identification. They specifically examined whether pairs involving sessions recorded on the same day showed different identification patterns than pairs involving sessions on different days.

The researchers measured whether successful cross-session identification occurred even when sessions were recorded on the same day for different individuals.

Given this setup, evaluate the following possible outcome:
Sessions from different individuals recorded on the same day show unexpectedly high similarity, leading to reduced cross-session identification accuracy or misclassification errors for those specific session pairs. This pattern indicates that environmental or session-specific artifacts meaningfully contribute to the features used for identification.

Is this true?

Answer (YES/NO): NO